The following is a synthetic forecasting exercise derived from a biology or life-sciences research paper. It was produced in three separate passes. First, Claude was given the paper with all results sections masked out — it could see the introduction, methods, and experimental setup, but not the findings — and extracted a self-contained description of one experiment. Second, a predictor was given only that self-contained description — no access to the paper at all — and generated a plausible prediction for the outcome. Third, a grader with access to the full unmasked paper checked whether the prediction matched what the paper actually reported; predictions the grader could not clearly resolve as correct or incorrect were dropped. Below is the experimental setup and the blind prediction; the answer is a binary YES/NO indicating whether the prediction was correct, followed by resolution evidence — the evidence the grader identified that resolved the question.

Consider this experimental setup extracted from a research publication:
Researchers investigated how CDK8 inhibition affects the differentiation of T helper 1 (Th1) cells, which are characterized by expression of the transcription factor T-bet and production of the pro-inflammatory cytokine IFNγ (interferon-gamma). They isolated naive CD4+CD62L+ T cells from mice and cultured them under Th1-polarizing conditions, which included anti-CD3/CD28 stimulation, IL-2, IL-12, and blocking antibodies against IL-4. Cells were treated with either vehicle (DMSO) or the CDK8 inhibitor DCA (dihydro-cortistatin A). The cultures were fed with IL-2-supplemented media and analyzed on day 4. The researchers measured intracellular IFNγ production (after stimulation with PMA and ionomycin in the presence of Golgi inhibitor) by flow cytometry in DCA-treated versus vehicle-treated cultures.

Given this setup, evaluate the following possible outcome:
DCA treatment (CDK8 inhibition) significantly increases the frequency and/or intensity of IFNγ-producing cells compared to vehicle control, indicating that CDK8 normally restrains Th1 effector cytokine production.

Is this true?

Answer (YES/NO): NO